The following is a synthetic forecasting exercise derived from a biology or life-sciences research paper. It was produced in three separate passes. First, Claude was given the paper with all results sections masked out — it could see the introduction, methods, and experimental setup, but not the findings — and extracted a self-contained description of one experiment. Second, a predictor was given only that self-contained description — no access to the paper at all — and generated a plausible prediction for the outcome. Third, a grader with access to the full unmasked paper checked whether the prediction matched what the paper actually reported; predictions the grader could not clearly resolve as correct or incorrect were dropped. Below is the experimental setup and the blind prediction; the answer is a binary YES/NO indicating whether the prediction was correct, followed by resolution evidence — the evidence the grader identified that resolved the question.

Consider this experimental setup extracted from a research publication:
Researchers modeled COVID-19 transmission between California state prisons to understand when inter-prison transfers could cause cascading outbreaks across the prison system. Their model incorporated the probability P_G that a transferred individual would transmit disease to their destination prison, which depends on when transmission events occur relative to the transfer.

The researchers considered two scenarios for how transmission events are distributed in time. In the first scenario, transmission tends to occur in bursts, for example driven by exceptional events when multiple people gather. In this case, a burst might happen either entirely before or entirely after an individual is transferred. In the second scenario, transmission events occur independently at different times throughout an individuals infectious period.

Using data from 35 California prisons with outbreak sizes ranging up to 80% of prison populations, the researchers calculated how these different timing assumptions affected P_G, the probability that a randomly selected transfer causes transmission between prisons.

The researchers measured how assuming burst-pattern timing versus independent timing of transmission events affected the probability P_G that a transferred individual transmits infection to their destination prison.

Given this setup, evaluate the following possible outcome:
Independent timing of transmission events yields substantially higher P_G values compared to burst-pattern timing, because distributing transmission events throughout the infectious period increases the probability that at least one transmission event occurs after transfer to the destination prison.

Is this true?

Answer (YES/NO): YES